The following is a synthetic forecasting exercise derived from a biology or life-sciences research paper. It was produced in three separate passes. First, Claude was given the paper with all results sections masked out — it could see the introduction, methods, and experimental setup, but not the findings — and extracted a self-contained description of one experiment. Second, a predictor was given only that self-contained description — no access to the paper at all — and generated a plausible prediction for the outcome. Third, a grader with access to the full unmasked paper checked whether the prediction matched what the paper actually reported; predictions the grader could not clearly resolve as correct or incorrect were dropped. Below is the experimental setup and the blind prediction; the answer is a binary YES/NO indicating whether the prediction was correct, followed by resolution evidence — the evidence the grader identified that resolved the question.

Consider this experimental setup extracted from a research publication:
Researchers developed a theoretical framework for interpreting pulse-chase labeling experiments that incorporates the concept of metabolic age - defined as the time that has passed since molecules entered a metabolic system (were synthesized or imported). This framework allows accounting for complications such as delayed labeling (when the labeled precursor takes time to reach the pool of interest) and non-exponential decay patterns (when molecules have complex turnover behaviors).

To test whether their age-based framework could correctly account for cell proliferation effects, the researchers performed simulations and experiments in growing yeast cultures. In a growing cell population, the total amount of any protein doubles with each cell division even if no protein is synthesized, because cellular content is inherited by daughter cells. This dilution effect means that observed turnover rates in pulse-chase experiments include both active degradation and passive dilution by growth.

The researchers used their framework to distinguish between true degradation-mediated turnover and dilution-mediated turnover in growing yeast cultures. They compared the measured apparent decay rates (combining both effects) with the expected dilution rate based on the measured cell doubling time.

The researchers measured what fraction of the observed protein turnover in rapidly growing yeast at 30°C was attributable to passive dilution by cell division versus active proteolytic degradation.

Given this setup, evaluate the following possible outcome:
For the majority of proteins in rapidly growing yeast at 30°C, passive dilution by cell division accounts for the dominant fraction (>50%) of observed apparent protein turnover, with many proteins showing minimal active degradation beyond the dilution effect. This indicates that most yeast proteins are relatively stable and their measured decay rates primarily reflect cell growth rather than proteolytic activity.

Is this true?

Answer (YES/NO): YES